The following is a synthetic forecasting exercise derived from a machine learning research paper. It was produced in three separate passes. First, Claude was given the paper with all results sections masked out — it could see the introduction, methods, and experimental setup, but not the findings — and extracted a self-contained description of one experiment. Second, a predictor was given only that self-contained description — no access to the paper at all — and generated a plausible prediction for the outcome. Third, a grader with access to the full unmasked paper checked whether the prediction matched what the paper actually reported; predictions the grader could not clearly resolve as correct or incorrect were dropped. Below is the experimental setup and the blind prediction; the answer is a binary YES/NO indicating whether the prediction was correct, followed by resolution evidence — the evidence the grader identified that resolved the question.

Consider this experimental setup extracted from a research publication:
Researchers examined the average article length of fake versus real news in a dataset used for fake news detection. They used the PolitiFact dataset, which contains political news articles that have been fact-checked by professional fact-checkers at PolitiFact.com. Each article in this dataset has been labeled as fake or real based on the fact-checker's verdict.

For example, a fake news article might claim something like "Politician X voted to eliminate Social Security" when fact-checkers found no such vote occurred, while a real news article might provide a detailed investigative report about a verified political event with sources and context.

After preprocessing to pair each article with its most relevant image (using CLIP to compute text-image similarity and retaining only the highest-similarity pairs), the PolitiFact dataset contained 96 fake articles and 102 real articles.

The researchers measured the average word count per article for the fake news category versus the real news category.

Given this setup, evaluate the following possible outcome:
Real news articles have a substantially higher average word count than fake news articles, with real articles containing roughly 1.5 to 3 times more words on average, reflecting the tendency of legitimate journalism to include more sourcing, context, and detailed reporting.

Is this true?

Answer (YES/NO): NO